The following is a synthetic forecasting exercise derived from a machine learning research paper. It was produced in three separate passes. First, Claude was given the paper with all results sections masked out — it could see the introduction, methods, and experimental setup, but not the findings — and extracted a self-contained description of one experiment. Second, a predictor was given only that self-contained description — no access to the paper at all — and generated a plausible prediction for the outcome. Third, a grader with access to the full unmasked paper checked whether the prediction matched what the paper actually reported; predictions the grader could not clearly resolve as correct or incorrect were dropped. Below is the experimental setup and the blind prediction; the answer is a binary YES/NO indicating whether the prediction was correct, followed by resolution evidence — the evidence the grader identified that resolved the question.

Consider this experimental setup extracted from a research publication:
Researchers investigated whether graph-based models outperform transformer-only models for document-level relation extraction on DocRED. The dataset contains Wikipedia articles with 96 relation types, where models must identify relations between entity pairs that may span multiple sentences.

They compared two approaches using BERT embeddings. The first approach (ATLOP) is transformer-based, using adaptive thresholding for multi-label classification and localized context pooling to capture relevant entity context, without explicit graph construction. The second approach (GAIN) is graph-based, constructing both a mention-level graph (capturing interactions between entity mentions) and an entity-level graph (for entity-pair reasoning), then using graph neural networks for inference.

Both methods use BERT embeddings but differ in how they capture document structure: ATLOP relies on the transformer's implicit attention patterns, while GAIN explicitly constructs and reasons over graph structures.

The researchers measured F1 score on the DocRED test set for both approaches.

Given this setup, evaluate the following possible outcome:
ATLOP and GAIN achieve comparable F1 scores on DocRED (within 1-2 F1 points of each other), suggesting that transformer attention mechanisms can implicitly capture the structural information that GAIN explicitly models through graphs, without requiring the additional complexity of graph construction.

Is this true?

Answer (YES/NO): YES